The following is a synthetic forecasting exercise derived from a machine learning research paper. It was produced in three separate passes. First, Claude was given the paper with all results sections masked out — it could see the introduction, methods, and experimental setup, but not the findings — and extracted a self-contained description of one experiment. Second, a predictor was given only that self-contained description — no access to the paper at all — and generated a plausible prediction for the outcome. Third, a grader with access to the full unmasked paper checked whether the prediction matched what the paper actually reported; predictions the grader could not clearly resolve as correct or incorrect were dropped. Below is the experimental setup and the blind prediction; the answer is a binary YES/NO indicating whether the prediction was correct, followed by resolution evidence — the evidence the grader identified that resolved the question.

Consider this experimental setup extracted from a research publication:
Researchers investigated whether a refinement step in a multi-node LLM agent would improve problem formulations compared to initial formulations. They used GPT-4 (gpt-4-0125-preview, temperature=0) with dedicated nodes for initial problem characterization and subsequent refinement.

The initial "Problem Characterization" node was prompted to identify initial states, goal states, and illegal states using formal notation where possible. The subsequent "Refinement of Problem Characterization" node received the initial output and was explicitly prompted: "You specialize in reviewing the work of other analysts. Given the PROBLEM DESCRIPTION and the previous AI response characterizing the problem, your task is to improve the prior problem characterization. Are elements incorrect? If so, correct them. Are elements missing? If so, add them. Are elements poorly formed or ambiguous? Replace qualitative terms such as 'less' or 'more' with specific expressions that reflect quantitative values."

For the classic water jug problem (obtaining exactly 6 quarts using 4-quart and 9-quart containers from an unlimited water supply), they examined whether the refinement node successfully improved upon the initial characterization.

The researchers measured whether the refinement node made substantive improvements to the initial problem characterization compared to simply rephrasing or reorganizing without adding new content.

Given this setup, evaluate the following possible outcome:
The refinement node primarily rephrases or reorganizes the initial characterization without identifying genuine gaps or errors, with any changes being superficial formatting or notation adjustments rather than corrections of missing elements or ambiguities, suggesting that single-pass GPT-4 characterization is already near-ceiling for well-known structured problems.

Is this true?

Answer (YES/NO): NO